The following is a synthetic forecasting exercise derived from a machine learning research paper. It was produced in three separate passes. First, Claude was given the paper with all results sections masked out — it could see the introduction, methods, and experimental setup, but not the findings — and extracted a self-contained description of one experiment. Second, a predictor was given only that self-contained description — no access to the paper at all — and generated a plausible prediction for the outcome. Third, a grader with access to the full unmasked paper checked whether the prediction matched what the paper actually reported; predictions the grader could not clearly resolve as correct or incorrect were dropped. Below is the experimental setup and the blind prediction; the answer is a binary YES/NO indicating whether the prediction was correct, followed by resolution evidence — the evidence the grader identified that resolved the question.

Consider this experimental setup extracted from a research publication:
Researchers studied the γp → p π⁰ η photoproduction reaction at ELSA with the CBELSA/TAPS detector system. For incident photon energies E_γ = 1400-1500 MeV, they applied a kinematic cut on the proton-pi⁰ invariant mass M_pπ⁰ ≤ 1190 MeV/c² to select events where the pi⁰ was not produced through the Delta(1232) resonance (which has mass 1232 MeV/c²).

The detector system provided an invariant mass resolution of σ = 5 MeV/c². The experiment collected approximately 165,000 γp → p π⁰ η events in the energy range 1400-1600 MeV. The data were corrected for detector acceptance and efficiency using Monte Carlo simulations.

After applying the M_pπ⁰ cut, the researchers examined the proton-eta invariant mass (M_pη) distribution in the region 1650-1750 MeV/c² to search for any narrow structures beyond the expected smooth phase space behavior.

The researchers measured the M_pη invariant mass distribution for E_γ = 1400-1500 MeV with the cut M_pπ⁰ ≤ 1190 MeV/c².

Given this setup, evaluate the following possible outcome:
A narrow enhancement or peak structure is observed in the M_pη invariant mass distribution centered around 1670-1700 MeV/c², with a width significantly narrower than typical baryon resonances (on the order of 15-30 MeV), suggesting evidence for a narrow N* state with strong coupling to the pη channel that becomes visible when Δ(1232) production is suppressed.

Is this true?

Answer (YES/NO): NO